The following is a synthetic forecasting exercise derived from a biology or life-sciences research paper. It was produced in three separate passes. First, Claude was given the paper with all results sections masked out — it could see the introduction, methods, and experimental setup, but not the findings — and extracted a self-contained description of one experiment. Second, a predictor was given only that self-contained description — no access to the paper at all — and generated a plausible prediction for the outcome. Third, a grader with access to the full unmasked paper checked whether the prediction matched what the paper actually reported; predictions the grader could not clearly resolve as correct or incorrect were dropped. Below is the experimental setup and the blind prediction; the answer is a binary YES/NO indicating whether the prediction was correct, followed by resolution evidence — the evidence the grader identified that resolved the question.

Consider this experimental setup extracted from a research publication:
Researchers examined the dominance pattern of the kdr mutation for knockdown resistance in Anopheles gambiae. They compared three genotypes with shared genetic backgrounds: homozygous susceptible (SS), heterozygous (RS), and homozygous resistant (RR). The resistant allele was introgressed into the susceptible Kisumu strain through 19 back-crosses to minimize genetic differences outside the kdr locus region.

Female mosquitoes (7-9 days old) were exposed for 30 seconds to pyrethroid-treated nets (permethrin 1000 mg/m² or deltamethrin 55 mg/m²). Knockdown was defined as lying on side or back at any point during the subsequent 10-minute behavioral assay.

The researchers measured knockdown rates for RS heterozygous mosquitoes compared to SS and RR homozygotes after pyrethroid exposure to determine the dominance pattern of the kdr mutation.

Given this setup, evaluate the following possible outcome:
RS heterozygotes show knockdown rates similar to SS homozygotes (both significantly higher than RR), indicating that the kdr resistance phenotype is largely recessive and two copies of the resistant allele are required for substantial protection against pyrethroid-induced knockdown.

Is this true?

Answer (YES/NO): NO